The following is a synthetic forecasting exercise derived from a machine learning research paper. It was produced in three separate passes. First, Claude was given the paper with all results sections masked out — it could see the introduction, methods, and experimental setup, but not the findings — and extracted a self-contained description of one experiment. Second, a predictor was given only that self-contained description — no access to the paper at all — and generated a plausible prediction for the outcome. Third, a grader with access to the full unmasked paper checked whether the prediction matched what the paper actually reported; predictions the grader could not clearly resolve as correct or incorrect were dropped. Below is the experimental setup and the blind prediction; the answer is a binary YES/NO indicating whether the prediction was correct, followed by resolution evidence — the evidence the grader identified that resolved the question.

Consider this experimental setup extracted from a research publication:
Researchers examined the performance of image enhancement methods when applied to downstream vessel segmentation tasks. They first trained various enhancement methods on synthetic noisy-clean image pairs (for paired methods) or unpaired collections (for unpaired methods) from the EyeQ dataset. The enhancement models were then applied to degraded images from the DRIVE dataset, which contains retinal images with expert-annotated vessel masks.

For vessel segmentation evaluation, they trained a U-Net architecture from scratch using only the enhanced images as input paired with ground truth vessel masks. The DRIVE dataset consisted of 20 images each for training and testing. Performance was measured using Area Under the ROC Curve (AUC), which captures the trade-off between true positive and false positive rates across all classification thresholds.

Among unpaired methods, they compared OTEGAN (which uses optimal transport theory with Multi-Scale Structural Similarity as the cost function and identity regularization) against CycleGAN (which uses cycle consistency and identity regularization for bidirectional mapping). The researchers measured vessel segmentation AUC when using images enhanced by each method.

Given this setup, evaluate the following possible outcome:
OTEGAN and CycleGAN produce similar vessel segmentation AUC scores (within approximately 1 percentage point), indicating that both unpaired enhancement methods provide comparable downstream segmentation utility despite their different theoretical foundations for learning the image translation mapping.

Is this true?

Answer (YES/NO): NO